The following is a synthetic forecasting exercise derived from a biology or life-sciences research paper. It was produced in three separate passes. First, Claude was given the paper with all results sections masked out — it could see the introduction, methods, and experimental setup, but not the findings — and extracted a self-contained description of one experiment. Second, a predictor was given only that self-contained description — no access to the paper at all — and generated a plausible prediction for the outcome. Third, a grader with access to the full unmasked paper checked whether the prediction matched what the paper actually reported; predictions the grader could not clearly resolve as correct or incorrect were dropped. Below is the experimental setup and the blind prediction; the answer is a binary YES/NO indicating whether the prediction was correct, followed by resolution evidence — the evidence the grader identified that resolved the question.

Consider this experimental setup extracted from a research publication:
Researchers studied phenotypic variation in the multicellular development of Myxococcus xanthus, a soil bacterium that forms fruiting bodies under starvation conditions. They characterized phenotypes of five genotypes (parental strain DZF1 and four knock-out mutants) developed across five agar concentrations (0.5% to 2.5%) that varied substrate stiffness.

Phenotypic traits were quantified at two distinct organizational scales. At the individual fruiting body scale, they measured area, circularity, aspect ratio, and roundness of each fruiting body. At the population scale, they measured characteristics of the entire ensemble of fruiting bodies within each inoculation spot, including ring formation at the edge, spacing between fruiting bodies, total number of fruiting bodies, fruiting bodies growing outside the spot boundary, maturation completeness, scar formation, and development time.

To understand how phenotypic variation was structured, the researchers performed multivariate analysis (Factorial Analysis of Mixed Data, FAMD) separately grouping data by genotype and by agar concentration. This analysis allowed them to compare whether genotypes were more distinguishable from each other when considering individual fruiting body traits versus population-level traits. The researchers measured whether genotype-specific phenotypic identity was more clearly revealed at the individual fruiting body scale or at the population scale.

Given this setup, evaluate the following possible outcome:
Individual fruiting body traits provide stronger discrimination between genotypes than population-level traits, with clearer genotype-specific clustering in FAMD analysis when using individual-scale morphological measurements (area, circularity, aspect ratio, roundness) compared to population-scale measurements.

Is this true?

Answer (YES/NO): NO